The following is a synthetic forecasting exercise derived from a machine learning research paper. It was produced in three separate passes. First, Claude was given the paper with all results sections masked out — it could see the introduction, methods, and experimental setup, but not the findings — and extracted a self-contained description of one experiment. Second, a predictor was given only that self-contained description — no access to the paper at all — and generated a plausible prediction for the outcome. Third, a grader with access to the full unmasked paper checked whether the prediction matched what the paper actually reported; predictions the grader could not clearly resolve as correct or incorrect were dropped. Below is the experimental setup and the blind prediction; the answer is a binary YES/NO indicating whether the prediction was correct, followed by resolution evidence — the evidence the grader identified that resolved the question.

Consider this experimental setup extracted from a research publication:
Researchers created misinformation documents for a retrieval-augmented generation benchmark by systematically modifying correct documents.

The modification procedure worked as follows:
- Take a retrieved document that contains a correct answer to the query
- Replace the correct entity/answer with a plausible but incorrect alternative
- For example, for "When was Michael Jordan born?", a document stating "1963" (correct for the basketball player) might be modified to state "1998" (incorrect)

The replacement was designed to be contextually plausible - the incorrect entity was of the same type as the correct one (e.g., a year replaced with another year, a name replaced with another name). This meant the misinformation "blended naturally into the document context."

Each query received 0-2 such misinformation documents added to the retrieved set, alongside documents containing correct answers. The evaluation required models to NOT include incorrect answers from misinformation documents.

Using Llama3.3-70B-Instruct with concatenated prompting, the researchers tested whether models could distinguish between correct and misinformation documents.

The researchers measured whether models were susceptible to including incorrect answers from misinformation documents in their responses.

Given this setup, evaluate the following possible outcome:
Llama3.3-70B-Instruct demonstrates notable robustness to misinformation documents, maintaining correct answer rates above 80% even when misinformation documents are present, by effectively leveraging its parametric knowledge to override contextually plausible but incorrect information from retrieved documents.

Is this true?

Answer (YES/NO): NO